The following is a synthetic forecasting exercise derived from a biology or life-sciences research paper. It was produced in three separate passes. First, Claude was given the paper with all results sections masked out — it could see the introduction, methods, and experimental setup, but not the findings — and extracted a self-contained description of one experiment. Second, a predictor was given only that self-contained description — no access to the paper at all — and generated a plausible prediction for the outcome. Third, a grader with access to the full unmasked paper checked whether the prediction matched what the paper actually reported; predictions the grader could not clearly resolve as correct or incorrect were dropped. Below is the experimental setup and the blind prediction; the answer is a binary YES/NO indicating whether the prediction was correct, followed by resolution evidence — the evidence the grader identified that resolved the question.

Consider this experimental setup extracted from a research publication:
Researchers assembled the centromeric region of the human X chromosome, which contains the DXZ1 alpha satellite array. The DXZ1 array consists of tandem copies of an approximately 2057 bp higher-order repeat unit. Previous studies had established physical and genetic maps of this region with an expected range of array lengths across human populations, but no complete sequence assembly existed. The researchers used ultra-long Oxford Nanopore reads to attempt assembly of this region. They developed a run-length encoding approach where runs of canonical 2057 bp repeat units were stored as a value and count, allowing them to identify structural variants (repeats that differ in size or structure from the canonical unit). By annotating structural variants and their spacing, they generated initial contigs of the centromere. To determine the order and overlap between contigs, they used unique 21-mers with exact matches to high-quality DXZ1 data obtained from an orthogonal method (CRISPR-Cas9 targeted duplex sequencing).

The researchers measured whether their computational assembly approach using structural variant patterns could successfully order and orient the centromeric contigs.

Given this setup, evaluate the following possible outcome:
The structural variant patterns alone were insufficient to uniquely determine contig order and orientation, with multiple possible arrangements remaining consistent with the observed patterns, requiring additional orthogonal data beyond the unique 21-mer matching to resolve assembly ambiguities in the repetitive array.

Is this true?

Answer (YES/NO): NO